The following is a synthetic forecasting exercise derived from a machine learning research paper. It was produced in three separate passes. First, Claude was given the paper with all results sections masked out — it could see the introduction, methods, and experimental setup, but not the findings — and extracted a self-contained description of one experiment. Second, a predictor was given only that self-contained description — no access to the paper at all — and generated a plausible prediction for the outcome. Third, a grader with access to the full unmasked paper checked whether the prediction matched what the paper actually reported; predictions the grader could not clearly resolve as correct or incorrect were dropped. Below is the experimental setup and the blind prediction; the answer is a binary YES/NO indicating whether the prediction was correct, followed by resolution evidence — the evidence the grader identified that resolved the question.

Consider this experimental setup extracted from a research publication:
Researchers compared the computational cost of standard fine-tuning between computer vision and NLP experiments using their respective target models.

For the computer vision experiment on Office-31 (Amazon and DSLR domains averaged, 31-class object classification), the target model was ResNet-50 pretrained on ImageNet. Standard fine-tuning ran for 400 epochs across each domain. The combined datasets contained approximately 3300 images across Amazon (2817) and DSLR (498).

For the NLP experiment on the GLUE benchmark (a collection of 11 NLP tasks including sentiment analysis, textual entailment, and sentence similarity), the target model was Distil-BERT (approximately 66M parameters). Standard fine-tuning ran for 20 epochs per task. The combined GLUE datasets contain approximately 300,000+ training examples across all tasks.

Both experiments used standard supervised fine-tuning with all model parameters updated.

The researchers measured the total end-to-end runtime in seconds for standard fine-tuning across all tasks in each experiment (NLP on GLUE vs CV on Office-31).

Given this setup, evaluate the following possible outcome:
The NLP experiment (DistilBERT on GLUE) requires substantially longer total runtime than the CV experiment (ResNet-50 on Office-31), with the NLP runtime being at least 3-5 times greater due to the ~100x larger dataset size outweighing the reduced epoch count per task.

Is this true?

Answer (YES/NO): YES